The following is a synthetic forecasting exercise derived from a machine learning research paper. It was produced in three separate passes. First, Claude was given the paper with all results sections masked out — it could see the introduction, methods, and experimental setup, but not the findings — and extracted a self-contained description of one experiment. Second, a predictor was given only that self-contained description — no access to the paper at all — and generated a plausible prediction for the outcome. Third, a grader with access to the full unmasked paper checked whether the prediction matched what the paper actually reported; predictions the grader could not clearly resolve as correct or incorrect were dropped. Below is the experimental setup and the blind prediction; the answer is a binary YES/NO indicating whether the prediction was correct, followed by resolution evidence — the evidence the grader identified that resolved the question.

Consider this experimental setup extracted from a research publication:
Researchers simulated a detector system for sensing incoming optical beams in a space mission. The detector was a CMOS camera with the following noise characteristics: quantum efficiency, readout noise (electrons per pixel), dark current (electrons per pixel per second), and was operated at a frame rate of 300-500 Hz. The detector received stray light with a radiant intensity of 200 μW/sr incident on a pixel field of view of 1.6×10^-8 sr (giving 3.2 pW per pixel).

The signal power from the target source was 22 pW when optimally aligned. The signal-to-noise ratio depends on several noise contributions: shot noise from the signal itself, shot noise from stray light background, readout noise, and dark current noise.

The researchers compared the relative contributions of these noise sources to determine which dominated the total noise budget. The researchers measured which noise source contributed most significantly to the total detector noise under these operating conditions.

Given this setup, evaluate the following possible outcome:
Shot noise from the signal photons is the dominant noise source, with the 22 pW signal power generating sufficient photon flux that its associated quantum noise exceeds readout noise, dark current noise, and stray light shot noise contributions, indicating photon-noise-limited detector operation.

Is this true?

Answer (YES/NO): NO